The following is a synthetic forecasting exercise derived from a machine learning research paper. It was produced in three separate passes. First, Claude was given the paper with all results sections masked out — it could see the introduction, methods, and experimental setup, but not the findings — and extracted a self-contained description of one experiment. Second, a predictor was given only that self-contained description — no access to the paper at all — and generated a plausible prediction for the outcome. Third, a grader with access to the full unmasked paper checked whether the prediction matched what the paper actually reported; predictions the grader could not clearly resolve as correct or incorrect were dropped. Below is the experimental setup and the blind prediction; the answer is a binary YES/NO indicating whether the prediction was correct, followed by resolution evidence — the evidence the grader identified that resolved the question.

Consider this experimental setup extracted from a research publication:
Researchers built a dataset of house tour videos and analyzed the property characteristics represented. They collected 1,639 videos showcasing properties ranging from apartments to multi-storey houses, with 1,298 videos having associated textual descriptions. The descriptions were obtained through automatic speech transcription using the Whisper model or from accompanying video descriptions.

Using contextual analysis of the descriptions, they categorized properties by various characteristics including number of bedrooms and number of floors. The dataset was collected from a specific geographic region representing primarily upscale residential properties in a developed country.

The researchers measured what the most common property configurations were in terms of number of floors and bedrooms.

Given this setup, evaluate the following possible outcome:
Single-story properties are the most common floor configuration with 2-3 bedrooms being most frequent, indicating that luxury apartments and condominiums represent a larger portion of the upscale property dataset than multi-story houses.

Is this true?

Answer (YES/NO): NO